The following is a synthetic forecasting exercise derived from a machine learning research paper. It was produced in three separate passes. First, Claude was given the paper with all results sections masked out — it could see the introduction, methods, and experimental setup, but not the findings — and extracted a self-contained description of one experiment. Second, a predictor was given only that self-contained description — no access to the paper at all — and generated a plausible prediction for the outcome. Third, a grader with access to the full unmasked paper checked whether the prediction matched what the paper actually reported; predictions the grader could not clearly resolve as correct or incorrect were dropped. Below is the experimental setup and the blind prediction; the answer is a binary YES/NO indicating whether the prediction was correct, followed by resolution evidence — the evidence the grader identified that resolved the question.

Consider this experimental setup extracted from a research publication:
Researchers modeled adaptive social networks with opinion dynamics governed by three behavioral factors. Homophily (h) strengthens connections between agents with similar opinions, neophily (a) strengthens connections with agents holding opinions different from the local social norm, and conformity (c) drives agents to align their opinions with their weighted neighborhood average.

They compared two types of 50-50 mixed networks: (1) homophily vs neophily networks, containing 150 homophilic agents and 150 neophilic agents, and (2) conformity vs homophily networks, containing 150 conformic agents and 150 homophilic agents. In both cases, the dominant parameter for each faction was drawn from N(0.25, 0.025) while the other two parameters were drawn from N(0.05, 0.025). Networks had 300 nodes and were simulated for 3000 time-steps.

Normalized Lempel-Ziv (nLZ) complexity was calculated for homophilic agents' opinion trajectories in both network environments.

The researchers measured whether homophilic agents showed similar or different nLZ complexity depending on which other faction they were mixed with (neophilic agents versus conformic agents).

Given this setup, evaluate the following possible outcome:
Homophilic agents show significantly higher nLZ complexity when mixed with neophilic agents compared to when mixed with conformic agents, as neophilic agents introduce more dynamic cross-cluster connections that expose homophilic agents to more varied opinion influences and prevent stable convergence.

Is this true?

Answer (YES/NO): NO